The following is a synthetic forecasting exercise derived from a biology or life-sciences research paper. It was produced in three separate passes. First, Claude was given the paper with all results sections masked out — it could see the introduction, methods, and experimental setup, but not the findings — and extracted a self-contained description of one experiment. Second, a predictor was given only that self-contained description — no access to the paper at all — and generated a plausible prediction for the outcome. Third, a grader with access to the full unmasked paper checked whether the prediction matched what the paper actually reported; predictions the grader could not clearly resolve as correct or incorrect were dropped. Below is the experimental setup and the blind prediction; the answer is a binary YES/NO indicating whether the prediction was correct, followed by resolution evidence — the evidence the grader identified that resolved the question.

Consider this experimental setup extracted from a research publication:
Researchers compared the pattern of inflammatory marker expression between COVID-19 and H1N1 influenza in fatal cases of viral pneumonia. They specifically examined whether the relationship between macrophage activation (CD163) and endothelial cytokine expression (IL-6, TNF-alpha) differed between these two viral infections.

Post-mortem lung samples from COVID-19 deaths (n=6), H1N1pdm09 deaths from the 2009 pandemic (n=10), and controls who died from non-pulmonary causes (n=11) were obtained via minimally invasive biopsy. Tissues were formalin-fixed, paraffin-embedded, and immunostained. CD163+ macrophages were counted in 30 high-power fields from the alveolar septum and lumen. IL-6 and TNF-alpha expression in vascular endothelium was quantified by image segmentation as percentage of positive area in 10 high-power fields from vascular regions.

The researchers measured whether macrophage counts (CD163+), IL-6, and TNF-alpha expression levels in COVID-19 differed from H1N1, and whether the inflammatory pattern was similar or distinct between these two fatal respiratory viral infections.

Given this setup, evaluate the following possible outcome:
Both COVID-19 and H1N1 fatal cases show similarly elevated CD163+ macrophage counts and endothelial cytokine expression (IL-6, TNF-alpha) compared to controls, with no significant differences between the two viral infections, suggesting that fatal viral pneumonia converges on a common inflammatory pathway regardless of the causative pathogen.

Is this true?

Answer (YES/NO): NO